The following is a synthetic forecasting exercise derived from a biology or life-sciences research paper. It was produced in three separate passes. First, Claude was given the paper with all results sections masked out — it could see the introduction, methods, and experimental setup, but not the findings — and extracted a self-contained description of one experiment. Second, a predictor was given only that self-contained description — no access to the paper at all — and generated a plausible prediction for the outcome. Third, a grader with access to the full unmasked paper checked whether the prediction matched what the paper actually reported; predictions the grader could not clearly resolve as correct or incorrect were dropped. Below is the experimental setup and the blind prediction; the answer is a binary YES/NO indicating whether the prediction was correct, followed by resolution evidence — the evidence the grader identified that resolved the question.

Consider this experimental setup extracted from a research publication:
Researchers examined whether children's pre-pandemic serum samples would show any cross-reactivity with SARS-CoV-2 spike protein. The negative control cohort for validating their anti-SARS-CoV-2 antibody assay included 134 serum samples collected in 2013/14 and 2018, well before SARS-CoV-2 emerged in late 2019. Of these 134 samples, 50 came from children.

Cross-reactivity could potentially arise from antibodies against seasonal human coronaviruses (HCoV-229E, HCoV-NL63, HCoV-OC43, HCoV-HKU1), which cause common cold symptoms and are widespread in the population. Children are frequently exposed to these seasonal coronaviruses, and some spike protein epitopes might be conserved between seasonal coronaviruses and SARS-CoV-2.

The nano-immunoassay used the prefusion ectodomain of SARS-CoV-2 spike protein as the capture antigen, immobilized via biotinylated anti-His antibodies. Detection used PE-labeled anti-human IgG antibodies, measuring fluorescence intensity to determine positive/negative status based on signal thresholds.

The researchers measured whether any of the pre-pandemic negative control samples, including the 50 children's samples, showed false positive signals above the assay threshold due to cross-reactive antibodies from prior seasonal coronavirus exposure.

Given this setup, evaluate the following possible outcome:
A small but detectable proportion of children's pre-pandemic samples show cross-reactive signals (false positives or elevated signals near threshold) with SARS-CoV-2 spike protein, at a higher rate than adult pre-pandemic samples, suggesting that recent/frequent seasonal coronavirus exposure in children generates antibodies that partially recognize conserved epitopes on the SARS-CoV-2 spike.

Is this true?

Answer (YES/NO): NO